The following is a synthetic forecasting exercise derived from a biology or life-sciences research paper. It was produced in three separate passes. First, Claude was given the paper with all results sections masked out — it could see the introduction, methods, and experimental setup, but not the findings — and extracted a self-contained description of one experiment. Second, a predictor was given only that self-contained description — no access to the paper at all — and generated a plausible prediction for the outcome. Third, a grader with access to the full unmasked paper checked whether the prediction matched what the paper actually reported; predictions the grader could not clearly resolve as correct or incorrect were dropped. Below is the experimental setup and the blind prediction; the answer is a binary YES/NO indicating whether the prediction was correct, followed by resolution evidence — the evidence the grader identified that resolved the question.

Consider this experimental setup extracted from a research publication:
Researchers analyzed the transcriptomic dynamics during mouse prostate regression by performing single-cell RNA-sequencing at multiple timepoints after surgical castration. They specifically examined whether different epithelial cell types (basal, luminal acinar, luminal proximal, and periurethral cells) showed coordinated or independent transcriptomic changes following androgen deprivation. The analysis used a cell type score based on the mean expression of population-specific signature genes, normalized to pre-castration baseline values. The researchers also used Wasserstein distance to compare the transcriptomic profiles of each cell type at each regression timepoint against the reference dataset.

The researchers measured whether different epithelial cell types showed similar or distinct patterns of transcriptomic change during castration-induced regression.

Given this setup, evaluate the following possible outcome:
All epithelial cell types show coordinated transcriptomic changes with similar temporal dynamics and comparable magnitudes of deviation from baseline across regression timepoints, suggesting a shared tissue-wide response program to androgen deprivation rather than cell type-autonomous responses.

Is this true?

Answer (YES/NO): NO